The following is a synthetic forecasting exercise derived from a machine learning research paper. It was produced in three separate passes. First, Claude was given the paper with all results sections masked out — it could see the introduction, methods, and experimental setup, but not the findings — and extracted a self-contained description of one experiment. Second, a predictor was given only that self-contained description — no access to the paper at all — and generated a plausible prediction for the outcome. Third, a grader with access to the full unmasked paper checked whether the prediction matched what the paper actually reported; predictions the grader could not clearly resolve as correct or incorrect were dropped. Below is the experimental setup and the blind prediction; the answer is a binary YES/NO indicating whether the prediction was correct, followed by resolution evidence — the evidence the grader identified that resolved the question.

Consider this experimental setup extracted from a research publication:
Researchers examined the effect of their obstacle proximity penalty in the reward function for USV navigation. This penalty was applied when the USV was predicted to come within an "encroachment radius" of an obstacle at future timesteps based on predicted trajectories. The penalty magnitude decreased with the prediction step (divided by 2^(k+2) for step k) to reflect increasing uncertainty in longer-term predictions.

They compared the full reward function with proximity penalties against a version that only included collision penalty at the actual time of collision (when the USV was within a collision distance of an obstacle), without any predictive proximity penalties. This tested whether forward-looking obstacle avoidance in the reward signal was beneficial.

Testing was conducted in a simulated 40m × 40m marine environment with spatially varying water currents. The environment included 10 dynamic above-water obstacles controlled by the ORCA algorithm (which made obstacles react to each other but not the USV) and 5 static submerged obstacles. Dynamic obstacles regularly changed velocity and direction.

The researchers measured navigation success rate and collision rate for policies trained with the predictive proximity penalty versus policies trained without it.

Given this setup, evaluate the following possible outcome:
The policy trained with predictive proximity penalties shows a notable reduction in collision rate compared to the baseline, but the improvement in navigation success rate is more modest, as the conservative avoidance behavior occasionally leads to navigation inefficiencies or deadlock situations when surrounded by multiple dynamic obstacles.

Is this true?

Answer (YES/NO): NO